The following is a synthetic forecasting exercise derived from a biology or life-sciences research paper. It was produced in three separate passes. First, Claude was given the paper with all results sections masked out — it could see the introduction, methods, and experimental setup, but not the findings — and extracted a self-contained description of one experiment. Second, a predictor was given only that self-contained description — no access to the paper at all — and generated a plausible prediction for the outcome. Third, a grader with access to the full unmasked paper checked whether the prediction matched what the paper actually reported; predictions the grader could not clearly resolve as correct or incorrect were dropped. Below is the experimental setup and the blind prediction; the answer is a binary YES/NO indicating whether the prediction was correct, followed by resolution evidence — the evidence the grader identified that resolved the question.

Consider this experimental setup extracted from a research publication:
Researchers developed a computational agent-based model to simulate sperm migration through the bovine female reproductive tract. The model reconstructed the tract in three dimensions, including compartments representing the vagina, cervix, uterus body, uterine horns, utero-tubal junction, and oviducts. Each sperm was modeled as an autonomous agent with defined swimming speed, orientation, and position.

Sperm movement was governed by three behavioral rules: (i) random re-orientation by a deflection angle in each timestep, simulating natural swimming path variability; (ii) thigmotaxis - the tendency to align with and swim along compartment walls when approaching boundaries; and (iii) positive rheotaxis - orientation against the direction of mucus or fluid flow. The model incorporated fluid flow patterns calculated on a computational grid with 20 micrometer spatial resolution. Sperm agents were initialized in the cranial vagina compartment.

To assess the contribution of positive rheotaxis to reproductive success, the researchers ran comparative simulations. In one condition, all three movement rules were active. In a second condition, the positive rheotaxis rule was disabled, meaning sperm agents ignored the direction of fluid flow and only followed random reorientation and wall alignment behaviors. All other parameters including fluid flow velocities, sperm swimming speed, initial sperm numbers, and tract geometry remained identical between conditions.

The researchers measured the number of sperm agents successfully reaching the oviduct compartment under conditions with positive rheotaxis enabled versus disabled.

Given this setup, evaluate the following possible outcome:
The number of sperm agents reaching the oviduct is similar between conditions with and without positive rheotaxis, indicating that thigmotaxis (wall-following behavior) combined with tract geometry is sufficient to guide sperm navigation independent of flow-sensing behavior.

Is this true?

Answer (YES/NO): NO